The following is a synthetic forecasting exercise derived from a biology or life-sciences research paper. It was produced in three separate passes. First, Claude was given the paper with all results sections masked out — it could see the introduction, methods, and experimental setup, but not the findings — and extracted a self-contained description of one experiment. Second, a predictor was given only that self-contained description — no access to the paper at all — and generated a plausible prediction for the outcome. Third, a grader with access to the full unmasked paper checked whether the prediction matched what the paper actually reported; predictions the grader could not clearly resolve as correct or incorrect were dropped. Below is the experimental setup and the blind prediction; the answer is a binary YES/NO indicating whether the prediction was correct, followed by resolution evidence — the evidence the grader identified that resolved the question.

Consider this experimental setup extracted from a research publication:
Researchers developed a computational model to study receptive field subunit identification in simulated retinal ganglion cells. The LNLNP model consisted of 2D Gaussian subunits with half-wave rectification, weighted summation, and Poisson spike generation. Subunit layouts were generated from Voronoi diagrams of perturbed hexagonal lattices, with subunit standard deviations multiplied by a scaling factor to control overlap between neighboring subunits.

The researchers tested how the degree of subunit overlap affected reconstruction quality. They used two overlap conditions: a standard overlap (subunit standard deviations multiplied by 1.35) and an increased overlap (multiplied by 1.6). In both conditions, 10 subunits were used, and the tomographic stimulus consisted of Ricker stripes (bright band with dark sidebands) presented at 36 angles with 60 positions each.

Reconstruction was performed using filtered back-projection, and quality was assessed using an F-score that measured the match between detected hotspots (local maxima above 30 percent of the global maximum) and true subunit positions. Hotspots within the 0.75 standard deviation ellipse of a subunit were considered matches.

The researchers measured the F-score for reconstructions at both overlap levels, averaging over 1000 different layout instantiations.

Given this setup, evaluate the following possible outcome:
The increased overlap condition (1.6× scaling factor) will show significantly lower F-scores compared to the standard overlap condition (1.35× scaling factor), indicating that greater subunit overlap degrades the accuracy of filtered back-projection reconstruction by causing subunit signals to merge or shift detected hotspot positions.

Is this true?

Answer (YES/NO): NO